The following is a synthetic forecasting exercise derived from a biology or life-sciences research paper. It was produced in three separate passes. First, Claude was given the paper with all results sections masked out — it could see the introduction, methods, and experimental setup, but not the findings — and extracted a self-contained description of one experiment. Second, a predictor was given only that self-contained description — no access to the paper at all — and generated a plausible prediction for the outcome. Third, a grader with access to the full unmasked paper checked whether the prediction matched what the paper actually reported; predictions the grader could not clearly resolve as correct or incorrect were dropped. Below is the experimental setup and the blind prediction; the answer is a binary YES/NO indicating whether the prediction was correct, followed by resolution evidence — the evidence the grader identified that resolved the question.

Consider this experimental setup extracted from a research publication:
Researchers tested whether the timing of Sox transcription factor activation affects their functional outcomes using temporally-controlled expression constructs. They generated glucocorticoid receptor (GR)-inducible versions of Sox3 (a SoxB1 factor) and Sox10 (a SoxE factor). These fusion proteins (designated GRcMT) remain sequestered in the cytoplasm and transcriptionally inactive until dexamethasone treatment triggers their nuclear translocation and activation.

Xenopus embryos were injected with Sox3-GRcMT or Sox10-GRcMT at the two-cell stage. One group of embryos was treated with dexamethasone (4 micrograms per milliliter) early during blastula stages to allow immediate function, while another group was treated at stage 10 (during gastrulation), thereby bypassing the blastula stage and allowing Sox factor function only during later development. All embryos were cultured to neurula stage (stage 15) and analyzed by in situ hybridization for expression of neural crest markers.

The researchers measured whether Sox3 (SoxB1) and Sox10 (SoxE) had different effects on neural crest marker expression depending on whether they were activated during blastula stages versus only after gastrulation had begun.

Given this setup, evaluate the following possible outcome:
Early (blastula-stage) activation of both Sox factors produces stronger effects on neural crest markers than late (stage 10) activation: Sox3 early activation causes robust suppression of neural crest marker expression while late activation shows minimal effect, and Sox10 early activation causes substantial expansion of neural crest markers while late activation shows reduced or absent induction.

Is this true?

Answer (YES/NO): NO